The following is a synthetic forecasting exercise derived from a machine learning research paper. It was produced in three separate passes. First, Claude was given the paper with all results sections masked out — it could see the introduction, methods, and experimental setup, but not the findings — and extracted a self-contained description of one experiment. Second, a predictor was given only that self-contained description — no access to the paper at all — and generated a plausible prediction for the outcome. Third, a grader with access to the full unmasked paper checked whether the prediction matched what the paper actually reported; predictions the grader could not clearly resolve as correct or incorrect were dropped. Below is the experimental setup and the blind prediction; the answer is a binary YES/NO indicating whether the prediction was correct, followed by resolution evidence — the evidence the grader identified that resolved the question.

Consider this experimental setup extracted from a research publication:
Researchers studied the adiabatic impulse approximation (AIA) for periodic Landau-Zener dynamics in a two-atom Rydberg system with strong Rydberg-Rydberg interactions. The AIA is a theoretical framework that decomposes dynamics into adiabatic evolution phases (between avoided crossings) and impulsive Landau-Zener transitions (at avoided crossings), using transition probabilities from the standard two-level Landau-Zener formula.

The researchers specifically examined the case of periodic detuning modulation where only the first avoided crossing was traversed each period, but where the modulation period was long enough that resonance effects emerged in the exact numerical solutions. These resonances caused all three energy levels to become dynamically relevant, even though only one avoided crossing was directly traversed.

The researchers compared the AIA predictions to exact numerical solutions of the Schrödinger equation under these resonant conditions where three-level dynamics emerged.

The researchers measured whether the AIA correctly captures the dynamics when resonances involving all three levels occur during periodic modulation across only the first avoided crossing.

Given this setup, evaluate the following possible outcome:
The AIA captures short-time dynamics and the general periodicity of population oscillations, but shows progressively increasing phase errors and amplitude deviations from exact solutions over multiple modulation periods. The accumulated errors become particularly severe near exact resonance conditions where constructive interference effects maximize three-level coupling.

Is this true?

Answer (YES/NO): NO